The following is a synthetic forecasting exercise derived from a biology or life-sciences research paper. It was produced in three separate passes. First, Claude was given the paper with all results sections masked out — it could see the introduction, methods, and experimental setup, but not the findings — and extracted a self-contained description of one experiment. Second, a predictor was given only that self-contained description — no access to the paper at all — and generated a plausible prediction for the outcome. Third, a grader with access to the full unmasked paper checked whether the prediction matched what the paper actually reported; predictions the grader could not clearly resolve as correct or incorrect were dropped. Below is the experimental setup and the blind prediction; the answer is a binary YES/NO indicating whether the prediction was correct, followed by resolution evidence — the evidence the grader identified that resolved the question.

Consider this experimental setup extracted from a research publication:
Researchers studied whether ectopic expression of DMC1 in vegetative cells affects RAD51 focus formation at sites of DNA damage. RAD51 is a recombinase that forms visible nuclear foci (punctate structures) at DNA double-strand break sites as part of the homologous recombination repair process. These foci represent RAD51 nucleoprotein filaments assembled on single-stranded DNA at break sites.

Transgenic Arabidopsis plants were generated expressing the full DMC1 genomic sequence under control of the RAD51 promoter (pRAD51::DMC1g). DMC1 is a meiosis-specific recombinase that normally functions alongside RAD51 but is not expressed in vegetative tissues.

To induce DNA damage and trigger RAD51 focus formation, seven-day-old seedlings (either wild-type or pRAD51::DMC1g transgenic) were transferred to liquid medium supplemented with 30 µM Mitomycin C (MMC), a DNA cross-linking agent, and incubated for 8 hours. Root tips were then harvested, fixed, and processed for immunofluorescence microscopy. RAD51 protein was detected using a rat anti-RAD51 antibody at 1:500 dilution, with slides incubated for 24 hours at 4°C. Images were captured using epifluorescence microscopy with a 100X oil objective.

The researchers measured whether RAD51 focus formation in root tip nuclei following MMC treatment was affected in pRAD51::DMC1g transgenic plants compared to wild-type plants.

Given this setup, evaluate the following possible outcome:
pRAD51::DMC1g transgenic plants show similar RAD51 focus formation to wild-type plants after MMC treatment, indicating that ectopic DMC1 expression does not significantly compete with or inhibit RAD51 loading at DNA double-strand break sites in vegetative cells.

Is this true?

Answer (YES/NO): YES